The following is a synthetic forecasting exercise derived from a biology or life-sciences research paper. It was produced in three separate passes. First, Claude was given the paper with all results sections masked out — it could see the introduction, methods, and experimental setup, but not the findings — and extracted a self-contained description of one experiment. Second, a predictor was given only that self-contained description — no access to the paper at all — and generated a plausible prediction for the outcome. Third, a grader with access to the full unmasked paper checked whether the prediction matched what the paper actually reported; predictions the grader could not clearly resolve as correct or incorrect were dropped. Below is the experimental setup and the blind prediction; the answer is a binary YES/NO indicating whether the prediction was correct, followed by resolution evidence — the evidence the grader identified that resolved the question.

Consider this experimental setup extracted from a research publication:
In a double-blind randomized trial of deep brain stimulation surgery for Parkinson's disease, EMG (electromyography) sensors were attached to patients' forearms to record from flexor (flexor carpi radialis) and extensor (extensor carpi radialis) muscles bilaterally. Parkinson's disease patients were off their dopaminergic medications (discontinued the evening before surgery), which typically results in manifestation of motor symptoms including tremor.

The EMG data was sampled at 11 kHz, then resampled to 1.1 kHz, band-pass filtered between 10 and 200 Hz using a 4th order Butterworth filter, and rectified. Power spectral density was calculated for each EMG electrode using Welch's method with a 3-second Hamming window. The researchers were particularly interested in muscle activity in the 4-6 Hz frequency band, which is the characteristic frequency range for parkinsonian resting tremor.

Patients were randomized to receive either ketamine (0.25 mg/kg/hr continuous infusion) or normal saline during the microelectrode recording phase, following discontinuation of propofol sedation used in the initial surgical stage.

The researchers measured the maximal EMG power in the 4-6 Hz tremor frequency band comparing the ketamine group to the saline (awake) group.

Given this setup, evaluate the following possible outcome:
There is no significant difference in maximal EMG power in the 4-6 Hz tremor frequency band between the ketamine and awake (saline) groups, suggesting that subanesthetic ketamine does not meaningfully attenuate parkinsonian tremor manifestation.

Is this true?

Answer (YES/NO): NO